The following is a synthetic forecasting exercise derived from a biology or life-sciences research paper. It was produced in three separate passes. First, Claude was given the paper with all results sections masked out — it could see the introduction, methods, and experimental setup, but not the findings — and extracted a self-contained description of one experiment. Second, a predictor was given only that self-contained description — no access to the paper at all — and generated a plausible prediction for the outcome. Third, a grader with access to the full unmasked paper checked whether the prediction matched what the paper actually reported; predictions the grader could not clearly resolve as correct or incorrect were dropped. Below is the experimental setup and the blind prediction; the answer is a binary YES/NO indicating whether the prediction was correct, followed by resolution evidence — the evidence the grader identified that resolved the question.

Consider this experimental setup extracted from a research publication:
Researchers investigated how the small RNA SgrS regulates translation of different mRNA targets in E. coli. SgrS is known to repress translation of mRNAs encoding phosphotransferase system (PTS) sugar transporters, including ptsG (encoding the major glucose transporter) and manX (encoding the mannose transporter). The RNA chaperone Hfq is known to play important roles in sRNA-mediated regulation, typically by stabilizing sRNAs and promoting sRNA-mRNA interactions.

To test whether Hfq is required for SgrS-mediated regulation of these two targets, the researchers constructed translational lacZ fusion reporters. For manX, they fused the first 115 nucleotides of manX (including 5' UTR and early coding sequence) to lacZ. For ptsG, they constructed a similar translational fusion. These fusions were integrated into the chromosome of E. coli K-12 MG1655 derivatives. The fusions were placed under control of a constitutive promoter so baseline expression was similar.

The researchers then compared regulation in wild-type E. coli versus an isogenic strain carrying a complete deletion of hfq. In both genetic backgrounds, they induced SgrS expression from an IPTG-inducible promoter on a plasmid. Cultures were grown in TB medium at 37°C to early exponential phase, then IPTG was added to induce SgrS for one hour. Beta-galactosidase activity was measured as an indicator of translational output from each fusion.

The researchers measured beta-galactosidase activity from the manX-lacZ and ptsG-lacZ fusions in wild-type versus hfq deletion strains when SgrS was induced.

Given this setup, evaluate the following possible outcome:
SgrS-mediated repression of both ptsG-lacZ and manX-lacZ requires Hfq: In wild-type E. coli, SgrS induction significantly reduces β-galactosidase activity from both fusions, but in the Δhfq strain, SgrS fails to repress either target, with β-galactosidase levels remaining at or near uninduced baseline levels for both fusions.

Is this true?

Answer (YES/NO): NO